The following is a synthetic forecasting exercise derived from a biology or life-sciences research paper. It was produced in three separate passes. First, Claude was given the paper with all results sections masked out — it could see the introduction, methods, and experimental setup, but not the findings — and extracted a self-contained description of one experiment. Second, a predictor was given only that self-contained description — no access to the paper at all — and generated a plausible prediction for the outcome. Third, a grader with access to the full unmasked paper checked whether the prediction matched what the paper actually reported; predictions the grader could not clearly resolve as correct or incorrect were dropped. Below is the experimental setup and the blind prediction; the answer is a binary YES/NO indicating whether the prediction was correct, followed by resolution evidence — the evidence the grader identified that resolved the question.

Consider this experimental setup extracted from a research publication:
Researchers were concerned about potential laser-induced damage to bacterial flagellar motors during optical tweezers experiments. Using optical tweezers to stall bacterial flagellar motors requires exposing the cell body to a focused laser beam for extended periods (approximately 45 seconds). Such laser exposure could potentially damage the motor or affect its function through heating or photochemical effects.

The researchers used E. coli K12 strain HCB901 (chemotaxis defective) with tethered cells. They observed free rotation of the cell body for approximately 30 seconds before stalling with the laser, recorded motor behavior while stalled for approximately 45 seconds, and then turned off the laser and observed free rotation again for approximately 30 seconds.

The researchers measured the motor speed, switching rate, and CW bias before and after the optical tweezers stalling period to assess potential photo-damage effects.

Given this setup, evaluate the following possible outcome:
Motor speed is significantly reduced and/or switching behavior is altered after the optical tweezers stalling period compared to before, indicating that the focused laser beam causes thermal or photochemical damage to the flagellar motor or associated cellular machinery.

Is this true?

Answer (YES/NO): NO